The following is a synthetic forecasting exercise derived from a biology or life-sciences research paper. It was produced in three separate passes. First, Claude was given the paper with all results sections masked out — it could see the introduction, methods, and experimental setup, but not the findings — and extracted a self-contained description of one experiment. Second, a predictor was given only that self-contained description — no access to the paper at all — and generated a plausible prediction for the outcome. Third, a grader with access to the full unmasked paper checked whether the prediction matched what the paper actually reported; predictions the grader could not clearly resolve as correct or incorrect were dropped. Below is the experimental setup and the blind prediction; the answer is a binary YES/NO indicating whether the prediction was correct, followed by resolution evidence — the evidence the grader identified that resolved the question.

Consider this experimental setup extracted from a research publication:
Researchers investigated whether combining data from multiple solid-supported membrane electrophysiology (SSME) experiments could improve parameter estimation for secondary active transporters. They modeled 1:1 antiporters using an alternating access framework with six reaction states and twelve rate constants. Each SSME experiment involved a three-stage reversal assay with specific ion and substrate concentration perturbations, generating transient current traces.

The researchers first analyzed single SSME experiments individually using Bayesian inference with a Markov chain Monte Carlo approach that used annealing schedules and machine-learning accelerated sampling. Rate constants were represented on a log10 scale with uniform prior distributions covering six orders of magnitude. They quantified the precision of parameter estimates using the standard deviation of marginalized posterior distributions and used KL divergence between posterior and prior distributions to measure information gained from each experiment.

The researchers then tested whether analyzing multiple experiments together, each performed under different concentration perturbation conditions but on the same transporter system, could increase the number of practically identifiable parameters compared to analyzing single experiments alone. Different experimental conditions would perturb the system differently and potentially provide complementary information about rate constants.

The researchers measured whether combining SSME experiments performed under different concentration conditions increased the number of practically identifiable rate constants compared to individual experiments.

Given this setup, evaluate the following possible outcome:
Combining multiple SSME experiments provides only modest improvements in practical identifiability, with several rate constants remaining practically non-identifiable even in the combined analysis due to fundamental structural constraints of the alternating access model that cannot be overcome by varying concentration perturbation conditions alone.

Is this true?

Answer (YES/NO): NO